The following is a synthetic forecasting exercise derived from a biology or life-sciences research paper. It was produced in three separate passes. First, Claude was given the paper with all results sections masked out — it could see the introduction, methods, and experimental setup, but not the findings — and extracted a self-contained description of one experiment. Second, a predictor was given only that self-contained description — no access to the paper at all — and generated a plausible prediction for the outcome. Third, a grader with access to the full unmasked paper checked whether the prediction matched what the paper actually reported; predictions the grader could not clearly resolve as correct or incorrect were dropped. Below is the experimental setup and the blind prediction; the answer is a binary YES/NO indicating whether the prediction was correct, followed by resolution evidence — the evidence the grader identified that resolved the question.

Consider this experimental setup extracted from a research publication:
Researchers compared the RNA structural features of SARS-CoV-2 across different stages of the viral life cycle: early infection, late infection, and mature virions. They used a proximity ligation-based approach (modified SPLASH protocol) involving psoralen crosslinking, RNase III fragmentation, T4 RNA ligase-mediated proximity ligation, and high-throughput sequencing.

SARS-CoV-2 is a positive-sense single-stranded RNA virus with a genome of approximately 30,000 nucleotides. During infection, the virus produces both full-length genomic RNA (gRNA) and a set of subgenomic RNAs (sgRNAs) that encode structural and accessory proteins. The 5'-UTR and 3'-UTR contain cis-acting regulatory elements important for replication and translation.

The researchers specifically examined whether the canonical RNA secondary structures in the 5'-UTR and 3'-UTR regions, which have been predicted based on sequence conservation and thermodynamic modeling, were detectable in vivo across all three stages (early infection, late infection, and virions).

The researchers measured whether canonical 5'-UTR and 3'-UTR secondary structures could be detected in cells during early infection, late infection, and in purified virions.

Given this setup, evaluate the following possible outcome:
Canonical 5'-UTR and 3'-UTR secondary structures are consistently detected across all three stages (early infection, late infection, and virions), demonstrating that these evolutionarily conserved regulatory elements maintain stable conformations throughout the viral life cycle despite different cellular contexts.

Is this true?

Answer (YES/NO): NO